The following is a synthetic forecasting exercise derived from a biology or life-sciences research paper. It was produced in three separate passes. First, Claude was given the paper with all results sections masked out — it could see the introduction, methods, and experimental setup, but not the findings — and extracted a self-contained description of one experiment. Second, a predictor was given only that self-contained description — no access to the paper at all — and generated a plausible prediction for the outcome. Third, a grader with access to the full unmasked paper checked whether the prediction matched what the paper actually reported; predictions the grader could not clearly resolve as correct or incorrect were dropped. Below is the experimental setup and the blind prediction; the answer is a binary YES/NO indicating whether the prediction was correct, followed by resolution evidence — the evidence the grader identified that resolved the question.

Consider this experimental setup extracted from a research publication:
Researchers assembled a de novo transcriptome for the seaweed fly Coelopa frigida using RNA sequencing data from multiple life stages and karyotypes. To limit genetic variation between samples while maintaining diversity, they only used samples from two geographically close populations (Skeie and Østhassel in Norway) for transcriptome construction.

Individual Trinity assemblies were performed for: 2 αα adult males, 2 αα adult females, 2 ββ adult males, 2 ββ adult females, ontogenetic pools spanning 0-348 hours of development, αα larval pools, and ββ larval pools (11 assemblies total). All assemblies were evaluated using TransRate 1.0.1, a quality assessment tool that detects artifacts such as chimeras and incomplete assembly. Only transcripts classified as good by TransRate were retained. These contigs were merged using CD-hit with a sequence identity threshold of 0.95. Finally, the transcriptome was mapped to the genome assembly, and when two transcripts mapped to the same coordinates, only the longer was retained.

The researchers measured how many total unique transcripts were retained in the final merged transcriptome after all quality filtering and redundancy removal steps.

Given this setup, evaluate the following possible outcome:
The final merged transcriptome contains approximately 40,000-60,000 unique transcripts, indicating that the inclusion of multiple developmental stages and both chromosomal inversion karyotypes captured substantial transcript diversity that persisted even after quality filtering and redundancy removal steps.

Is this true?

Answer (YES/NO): NO